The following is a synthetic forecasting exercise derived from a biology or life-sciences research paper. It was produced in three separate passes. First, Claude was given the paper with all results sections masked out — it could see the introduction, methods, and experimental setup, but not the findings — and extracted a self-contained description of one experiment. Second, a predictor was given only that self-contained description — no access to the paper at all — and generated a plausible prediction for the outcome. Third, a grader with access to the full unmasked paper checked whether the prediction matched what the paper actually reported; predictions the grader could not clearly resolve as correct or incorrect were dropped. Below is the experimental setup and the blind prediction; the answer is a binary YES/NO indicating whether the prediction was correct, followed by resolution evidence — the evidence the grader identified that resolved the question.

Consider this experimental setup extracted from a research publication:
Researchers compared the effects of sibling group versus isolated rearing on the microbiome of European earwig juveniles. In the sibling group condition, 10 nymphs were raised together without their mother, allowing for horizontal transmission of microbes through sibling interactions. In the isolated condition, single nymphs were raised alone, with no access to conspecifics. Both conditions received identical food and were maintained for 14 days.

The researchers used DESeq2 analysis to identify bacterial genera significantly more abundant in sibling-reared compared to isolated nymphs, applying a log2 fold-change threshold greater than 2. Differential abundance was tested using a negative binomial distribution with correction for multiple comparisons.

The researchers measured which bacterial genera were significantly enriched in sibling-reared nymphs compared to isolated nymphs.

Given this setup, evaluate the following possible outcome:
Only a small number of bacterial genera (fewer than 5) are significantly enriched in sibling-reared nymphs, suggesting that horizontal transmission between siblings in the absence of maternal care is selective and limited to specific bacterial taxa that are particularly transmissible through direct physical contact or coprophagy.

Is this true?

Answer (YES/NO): YES